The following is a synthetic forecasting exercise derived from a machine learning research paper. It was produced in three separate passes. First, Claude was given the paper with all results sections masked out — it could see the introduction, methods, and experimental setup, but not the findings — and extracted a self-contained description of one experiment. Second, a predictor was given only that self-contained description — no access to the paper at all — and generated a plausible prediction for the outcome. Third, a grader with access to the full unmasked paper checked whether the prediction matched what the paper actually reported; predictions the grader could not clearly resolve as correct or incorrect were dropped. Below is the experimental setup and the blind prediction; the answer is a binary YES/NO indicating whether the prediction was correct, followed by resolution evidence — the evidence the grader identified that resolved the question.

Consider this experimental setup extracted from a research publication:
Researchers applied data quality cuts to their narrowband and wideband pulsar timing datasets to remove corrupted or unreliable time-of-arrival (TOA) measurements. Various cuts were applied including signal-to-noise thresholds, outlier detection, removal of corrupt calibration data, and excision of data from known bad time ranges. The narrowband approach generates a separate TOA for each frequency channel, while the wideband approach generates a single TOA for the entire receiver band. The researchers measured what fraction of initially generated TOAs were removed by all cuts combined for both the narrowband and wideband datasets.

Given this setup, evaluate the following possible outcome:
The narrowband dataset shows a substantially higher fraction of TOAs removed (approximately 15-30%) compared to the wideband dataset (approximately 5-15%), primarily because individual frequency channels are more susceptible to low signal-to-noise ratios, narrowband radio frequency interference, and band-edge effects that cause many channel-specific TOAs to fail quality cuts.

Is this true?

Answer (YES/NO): NO